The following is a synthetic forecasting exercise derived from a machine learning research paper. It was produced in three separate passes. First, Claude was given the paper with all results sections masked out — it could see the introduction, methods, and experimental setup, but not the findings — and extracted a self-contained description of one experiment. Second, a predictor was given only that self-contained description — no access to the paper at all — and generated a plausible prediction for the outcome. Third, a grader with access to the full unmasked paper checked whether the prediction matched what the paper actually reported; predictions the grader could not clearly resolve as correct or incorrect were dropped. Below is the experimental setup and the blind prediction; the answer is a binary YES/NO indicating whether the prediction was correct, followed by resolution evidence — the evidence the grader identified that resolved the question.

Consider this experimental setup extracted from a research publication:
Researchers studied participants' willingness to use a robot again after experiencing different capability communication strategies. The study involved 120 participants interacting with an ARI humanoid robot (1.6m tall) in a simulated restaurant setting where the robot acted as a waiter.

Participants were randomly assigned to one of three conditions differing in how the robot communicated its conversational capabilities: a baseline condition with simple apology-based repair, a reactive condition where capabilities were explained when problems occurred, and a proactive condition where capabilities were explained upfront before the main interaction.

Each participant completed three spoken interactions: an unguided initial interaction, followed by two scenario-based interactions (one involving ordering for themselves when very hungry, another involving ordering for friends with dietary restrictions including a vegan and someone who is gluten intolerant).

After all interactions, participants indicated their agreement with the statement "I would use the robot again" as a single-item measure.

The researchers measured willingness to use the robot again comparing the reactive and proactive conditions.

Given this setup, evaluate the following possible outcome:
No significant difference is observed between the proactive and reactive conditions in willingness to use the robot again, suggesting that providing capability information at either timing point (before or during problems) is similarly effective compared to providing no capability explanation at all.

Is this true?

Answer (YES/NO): NO